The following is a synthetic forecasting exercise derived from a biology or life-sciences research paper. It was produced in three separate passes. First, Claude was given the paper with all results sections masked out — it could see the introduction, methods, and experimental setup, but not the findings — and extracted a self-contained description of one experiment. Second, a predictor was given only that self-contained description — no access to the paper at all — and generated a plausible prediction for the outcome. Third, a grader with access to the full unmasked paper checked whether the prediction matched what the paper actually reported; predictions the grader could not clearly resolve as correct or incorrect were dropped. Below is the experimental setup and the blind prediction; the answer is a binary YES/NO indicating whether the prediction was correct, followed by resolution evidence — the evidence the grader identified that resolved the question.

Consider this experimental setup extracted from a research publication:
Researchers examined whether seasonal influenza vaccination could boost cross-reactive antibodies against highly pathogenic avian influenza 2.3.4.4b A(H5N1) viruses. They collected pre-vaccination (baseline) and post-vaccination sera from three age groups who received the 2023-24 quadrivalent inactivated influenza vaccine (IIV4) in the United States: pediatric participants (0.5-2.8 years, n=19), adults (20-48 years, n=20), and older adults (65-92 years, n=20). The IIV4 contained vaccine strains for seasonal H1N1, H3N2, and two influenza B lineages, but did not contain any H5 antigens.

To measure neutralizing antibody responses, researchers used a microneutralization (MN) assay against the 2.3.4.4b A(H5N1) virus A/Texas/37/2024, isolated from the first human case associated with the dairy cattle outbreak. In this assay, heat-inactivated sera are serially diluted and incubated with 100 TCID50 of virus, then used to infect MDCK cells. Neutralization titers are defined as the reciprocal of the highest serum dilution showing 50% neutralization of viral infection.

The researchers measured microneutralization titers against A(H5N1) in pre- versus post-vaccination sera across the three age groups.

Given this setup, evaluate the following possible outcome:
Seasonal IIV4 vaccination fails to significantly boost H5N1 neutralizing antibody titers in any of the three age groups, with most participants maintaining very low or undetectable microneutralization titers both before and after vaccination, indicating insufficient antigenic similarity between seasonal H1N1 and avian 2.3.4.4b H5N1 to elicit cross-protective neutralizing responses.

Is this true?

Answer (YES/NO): YES